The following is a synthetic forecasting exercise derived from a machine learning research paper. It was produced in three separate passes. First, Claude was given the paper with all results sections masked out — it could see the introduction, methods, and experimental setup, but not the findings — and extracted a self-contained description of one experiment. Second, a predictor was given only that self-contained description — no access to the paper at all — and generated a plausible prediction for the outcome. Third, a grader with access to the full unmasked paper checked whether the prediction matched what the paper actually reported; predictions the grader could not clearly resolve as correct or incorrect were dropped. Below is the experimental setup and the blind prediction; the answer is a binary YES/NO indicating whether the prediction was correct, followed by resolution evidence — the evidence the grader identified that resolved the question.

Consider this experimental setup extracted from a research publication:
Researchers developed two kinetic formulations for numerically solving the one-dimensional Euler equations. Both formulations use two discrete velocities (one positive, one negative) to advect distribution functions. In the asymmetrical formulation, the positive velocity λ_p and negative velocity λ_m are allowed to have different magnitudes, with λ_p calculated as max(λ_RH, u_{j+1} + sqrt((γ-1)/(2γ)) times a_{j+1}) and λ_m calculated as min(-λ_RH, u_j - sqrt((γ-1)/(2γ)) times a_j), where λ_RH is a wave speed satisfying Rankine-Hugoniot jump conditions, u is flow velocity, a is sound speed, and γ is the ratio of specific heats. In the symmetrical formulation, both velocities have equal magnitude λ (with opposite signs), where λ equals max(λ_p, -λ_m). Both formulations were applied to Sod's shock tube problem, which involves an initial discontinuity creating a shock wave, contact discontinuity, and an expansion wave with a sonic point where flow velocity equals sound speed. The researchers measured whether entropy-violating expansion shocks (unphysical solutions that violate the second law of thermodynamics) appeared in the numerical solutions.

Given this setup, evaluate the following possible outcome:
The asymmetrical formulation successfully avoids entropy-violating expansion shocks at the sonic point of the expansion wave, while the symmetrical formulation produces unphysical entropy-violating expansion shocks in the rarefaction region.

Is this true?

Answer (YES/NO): NO